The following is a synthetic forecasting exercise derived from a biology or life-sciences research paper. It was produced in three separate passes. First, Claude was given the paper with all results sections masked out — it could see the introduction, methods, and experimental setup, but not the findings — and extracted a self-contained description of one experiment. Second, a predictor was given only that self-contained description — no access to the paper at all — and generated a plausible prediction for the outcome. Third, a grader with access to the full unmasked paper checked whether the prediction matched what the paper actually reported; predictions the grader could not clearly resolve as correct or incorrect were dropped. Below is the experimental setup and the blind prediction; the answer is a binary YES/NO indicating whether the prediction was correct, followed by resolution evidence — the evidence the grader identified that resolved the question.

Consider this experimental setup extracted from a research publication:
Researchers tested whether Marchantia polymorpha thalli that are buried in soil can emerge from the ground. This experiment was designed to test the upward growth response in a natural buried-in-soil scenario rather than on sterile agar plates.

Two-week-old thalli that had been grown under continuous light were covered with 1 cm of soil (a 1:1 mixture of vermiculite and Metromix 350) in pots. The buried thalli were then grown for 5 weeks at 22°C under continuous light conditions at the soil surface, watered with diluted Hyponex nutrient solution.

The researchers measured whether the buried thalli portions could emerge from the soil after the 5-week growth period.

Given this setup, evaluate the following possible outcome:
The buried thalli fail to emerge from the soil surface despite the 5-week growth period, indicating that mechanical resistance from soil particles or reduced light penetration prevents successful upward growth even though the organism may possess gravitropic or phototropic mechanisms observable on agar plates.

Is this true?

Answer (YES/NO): NO